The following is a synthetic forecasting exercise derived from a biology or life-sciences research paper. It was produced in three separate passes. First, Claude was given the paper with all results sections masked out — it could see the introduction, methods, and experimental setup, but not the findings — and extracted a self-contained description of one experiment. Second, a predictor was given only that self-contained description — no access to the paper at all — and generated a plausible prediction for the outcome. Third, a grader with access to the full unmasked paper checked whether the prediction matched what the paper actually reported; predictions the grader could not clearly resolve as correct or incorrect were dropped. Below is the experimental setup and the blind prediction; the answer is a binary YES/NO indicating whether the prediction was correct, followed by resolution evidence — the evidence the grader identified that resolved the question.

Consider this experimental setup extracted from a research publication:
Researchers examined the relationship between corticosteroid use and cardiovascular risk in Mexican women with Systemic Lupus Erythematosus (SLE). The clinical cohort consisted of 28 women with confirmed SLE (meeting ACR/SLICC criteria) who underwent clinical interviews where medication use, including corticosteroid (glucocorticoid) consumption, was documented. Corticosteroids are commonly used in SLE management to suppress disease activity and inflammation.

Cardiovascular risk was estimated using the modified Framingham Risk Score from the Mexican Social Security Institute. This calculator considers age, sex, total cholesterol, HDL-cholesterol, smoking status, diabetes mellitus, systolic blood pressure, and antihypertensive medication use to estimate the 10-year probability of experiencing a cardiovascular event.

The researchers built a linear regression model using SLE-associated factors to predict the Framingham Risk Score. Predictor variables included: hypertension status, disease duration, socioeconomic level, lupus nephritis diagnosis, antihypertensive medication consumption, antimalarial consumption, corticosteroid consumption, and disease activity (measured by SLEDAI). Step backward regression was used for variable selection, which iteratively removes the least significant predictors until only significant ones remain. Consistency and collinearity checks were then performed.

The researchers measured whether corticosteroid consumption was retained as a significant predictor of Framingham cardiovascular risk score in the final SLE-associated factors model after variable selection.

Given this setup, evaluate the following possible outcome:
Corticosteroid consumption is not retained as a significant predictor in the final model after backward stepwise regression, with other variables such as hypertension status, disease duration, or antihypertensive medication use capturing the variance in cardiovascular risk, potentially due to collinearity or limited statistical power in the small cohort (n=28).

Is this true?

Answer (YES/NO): NO